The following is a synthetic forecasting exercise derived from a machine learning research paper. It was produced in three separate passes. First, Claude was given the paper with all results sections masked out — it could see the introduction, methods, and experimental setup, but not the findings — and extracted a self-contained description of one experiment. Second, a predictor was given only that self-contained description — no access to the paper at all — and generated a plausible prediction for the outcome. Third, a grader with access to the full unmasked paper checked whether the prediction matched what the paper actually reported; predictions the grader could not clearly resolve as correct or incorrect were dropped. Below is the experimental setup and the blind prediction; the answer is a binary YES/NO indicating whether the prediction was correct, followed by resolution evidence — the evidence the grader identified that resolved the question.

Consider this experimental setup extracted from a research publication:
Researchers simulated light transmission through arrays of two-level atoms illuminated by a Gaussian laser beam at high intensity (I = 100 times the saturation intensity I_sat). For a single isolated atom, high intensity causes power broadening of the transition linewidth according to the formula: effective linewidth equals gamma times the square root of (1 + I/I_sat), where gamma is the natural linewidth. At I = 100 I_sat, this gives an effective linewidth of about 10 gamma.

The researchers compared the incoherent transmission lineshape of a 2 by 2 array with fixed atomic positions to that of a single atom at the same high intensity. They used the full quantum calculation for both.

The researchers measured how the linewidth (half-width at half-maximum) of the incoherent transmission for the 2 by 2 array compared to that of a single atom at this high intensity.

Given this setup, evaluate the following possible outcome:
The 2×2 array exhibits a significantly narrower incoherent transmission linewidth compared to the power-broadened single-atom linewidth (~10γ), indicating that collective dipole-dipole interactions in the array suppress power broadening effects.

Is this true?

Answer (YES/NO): NO